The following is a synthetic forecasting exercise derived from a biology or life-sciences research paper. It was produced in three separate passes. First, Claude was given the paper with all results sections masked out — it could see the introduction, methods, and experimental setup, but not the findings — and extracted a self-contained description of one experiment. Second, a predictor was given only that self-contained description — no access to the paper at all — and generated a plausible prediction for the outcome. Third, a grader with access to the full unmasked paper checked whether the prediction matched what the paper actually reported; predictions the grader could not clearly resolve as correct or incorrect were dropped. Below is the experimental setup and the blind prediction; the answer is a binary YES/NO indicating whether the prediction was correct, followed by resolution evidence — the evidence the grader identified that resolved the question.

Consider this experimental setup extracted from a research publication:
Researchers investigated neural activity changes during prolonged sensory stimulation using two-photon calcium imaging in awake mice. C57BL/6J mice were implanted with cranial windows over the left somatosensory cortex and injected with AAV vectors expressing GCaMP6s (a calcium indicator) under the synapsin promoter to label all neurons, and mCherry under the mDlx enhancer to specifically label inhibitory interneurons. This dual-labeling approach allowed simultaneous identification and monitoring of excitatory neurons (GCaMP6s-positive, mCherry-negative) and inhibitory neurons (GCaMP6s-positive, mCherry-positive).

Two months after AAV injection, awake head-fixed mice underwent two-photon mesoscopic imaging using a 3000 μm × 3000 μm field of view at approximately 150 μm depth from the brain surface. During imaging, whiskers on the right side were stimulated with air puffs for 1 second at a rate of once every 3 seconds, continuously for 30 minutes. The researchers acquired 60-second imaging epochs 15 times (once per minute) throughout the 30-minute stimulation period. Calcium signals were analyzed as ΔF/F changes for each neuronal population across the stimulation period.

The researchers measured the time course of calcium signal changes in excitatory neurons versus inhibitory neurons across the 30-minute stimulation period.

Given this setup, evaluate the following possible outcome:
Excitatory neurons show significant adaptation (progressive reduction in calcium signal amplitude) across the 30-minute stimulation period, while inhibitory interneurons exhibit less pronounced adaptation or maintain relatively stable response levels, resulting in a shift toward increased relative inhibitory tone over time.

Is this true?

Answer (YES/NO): NO